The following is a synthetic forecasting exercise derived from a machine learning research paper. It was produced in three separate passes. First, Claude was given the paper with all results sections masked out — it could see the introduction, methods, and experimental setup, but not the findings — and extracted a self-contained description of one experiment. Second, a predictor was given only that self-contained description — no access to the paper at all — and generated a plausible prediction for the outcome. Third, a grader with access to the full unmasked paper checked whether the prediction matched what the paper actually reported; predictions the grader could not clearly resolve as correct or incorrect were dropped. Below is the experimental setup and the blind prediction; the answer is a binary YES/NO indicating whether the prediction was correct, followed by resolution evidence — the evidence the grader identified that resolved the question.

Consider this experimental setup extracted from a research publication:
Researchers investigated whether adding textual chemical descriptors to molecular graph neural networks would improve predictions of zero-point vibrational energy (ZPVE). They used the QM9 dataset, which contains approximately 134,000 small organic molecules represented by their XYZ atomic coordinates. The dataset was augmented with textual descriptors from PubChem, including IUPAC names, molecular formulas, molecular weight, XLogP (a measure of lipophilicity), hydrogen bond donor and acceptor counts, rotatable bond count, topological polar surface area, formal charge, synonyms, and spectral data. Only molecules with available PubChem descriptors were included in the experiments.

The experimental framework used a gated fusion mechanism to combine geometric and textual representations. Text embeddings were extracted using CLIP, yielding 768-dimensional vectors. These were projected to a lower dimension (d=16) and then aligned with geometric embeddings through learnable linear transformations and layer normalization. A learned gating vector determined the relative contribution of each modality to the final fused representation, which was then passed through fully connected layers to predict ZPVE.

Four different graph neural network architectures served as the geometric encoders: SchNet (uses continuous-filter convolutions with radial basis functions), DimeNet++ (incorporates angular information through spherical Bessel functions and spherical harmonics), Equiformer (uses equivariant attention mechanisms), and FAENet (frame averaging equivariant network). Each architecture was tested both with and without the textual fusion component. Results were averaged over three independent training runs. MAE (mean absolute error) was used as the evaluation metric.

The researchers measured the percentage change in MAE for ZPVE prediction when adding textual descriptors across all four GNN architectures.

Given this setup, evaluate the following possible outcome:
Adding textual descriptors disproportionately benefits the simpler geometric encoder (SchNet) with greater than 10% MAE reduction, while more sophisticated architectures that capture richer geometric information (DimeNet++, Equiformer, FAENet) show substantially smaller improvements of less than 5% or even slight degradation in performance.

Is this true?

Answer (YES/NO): NO